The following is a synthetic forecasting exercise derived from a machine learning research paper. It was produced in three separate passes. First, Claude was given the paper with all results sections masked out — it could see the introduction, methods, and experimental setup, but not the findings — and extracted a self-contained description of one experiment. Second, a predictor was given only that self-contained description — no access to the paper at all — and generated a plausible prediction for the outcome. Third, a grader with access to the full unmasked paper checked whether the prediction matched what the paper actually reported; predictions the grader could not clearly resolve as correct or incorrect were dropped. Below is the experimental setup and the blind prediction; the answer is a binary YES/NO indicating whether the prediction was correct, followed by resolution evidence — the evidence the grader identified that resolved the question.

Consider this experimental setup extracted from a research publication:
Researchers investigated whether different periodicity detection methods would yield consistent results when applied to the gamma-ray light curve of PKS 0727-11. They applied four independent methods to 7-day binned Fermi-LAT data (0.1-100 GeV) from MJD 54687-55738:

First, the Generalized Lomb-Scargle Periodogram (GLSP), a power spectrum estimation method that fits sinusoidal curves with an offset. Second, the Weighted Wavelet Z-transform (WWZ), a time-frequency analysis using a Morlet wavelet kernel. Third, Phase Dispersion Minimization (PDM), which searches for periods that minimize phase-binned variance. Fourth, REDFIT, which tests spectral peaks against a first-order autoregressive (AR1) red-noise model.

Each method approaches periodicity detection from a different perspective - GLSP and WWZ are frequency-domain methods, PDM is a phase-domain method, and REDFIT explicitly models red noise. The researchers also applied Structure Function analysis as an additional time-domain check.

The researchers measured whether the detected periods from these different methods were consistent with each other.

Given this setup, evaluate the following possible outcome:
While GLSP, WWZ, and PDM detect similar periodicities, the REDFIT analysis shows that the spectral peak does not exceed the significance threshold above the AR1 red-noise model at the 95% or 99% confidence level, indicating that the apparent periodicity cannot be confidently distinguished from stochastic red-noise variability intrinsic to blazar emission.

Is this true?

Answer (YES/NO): NO